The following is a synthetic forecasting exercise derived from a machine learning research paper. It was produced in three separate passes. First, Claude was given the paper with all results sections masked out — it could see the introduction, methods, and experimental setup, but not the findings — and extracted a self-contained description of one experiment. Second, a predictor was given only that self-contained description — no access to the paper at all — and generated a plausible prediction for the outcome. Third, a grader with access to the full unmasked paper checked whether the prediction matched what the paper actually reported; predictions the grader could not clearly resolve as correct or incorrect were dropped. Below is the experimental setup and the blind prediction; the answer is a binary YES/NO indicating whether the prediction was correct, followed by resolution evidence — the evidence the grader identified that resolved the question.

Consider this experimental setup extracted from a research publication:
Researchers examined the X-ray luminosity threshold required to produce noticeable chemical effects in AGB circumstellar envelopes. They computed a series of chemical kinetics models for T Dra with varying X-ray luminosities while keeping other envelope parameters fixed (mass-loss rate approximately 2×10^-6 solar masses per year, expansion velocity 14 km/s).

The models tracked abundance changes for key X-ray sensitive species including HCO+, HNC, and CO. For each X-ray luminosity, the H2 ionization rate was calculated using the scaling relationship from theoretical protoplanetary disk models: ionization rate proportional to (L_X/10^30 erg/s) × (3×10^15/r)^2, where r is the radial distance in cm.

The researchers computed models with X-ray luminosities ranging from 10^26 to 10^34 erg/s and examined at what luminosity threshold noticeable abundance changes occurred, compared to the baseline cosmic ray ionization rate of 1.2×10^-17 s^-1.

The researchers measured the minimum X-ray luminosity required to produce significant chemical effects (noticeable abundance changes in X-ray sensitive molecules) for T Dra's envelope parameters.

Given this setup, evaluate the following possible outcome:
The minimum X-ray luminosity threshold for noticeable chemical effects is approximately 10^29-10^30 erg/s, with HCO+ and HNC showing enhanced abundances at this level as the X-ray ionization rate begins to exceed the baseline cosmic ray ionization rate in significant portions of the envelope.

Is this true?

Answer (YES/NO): NO